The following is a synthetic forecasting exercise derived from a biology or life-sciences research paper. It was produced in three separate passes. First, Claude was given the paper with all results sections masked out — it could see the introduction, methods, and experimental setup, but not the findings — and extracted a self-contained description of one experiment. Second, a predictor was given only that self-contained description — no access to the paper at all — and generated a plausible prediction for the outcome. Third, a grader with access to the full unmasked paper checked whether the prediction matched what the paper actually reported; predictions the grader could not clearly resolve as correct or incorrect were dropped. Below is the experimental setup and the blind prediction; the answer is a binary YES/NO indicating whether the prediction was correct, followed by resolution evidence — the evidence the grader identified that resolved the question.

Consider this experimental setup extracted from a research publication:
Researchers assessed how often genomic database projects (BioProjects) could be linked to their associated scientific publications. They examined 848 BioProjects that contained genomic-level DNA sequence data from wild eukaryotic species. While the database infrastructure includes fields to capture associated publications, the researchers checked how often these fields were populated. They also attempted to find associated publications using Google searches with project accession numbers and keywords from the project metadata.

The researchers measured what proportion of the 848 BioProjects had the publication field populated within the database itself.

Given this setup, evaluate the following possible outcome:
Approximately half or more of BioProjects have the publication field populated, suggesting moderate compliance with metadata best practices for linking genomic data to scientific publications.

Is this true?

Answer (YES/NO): NO